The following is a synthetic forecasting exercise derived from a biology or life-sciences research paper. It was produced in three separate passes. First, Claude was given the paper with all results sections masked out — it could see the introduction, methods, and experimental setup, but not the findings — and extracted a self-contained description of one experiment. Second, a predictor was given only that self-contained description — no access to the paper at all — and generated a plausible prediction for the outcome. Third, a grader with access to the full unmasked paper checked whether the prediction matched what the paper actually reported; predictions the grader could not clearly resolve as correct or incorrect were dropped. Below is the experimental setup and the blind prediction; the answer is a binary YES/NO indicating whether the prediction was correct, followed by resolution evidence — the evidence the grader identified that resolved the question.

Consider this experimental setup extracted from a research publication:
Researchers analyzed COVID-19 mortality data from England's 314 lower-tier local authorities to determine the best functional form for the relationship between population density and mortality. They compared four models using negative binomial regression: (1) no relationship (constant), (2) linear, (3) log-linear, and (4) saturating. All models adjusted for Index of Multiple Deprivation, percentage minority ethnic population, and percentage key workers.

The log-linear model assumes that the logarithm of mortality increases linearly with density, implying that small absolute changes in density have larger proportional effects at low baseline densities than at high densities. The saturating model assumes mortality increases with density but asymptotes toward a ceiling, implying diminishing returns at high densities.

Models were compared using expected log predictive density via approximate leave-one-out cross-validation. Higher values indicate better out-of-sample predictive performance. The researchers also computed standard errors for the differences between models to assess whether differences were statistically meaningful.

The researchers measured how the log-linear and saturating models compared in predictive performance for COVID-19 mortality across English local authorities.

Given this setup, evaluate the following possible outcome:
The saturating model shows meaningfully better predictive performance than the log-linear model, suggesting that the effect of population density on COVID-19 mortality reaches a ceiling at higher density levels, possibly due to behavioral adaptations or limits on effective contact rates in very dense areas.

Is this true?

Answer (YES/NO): YES